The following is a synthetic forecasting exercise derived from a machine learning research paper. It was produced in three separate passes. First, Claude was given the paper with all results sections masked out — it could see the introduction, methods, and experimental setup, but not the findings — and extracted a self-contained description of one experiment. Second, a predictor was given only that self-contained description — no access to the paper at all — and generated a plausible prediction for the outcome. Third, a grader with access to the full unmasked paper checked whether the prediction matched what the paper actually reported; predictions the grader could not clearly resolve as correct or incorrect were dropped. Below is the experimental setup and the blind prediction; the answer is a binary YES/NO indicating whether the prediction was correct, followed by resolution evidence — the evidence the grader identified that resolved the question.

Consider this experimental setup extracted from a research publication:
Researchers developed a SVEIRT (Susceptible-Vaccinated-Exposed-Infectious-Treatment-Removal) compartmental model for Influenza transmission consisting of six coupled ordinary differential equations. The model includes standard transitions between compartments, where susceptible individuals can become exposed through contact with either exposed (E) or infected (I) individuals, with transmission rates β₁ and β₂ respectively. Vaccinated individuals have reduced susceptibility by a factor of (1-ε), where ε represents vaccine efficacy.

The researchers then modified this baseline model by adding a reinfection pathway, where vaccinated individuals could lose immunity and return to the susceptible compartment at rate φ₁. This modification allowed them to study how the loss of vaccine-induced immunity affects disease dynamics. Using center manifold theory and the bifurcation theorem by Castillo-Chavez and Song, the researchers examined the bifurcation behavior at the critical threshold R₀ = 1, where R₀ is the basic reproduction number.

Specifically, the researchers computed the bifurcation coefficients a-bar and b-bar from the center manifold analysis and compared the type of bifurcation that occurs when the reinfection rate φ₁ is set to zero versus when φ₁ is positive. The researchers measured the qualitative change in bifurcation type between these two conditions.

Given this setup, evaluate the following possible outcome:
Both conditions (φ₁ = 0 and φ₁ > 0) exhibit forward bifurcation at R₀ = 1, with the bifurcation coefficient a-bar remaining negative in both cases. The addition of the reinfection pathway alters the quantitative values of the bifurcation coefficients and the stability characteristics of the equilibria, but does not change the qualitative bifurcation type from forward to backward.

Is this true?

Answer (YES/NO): NO